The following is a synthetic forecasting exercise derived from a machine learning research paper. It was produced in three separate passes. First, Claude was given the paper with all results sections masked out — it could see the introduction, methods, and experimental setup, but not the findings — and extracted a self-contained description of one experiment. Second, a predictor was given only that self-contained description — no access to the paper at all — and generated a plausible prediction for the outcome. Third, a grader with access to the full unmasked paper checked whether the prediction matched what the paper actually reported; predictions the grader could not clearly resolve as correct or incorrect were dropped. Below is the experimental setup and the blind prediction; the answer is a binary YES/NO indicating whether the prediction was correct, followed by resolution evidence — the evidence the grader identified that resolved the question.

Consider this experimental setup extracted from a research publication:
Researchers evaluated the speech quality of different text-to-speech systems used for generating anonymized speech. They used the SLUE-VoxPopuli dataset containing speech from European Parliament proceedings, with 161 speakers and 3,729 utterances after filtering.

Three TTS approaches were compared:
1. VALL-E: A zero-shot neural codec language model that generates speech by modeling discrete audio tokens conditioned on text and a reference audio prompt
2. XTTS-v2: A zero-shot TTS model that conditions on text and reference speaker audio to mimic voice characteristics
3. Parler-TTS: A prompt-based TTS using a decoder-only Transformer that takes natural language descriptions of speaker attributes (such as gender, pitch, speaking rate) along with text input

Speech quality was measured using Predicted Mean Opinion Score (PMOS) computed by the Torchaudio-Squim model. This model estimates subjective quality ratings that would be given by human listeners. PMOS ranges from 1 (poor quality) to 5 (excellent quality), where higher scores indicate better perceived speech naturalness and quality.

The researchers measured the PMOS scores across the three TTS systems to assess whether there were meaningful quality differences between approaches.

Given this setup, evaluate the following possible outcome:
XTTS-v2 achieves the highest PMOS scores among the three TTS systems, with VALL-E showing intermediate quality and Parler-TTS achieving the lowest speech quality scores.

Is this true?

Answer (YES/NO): NO